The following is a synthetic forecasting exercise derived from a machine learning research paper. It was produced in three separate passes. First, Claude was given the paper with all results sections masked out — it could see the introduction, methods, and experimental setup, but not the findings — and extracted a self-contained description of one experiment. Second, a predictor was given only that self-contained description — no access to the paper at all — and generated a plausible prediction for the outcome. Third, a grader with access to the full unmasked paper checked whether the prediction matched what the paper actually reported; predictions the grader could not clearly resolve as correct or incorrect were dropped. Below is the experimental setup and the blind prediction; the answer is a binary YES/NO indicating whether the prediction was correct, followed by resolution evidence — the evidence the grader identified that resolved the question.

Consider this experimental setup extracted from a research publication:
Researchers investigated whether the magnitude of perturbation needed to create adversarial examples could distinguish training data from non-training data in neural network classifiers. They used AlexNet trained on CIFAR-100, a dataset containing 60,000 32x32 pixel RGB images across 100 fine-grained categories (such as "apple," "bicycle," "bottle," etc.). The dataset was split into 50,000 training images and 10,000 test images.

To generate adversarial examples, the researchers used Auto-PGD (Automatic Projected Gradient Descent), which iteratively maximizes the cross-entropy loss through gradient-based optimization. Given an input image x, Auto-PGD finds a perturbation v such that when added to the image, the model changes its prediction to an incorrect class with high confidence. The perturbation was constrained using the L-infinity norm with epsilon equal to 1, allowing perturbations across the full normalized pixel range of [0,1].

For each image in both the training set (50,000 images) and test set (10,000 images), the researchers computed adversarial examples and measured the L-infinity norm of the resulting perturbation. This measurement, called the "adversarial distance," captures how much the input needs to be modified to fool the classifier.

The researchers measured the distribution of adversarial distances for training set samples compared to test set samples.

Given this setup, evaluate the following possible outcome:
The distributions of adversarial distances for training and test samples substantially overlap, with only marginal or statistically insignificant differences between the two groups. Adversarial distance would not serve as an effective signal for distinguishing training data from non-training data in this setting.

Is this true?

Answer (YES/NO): NO